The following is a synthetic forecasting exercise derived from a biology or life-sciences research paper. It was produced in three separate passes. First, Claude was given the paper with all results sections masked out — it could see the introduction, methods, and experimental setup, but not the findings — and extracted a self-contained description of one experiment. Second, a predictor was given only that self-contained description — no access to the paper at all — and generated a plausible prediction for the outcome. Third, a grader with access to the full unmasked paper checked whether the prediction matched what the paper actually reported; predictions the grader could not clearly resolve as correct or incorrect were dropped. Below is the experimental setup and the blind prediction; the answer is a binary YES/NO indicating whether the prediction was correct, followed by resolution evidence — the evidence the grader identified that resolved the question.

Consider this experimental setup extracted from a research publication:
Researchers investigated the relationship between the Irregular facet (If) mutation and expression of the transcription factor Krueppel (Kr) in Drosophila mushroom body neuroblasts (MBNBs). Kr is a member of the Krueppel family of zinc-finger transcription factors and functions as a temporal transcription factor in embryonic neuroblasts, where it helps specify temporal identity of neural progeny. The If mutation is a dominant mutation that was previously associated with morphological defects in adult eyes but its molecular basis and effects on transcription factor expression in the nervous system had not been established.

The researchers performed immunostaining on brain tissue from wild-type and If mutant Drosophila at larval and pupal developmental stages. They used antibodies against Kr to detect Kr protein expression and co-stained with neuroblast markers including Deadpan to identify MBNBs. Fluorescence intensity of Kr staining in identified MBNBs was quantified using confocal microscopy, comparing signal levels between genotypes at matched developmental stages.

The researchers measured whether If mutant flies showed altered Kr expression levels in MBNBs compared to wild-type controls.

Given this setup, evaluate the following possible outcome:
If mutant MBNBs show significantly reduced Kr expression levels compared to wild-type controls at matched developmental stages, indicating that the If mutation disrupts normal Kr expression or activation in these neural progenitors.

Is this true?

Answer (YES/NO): NO